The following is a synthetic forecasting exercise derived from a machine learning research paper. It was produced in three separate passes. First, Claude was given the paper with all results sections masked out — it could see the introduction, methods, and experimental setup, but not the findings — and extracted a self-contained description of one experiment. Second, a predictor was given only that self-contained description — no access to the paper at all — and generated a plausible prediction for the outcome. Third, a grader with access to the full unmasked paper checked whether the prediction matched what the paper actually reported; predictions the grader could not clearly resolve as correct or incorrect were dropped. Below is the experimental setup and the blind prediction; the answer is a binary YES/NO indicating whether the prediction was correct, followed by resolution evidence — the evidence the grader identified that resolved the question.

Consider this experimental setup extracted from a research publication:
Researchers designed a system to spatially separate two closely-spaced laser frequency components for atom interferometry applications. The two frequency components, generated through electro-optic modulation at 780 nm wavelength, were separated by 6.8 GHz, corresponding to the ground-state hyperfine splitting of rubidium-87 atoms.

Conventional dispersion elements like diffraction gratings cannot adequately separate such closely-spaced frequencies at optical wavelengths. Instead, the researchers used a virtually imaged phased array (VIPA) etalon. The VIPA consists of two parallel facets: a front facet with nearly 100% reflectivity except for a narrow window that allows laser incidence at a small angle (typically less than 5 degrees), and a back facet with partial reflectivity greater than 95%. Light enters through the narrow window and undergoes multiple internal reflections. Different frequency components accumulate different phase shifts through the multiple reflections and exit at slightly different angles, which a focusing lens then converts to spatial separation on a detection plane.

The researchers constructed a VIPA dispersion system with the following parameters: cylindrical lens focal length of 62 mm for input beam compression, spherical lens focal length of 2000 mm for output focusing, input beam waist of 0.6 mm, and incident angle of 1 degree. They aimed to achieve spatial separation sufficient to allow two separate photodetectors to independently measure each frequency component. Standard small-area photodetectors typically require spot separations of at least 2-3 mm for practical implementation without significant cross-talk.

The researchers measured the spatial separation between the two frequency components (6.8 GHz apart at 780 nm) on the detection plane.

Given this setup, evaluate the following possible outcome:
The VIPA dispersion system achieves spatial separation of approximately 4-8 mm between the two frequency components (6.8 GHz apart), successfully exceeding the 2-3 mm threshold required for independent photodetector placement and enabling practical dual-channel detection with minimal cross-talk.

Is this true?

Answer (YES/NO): NO